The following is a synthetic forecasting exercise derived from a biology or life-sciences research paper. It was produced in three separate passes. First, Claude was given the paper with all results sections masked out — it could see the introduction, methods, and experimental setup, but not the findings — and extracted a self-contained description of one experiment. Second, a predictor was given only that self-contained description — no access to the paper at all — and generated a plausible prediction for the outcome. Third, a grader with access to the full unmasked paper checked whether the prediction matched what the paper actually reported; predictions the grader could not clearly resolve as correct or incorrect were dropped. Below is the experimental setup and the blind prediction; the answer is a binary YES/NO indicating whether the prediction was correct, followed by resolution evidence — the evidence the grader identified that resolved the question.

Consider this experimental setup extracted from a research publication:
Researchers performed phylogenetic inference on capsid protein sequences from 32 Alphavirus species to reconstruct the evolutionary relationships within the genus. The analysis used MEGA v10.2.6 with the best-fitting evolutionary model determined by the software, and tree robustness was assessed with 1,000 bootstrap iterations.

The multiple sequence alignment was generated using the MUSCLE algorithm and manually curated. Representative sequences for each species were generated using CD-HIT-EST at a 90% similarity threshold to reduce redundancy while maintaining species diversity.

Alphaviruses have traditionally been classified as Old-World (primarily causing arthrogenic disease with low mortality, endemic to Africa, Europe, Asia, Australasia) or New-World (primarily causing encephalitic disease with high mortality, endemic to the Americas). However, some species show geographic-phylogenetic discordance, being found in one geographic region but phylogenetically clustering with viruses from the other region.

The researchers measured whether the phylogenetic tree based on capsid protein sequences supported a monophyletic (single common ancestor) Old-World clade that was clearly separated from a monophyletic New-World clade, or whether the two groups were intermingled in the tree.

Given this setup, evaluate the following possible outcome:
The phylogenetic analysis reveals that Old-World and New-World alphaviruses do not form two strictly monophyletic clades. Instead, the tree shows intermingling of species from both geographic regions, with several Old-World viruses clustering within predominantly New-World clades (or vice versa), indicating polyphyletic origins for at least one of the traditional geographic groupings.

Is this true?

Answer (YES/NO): NO